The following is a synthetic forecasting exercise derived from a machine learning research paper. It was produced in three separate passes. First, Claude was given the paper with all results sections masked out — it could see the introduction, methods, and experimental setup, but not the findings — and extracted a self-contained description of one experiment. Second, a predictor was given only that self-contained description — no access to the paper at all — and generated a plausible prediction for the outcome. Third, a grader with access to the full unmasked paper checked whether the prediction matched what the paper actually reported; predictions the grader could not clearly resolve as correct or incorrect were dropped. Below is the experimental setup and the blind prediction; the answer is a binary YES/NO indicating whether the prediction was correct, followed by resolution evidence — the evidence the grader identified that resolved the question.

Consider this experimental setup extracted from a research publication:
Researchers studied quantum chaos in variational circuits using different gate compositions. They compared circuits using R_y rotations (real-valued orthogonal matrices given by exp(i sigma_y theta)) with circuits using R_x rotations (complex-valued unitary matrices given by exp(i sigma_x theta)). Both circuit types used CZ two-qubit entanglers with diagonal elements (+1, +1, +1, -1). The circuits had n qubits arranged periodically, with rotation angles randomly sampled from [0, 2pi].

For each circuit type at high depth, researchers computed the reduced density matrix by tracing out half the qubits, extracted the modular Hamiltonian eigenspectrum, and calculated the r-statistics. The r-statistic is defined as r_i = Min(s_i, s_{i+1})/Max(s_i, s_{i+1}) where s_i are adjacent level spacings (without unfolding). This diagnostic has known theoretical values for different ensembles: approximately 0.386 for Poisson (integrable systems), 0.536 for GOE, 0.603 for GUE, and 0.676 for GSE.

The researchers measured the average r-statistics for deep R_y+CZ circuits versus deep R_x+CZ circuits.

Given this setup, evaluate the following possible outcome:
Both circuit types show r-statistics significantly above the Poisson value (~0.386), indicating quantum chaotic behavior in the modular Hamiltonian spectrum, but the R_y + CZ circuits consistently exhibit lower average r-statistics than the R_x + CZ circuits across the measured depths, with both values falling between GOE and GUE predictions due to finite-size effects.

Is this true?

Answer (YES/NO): NO